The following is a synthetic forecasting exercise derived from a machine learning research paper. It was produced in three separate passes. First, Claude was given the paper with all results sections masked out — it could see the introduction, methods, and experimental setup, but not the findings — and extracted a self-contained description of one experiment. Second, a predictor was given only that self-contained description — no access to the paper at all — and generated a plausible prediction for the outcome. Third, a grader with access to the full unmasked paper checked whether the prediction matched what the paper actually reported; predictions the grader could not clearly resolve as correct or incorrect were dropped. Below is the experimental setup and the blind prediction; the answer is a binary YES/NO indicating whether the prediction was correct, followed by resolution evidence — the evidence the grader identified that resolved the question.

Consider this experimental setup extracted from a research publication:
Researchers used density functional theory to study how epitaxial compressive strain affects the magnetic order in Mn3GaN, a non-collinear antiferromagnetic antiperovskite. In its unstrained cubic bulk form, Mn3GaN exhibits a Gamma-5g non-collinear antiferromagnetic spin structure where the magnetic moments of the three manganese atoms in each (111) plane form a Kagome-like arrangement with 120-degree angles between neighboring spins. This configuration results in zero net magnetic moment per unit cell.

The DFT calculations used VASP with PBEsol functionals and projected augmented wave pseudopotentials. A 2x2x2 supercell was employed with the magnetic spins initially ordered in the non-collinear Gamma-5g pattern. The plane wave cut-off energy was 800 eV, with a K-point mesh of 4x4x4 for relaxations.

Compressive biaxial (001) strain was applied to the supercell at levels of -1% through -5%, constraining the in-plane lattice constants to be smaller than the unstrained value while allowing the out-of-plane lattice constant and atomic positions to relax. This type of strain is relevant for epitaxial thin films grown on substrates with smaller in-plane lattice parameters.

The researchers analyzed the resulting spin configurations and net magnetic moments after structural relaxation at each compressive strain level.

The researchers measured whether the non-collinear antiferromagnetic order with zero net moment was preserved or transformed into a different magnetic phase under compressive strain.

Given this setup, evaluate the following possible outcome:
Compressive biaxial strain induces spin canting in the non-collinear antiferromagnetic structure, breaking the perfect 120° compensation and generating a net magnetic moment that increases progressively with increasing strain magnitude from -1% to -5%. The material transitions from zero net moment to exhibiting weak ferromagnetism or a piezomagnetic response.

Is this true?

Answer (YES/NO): NO